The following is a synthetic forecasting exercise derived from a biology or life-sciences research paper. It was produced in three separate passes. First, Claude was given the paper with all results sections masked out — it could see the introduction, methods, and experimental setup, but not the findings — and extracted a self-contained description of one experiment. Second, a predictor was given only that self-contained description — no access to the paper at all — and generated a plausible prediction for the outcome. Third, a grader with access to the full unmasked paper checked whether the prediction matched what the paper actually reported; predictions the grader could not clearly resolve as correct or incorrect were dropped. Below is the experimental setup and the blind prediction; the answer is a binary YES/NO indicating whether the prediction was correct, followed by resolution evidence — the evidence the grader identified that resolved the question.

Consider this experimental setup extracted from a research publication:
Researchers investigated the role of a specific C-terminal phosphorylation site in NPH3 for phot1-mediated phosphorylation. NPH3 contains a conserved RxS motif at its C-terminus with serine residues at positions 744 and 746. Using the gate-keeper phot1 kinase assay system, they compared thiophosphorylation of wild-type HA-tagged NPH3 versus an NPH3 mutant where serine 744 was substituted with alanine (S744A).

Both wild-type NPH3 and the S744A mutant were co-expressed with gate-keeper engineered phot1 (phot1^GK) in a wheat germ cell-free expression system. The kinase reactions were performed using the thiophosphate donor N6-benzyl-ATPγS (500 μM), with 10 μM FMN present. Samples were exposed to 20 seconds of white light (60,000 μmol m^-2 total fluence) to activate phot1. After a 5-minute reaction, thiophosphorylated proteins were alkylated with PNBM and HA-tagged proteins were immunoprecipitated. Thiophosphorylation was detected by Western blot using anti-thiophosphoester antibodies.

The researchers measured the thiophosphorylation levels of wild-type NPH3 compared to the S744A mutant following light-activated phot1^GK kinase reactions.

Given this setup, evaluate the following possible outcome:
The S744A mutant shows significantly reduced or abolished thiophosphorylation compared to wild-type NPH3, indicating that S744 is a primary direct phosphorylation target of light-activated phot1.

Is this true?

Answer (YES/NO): YES